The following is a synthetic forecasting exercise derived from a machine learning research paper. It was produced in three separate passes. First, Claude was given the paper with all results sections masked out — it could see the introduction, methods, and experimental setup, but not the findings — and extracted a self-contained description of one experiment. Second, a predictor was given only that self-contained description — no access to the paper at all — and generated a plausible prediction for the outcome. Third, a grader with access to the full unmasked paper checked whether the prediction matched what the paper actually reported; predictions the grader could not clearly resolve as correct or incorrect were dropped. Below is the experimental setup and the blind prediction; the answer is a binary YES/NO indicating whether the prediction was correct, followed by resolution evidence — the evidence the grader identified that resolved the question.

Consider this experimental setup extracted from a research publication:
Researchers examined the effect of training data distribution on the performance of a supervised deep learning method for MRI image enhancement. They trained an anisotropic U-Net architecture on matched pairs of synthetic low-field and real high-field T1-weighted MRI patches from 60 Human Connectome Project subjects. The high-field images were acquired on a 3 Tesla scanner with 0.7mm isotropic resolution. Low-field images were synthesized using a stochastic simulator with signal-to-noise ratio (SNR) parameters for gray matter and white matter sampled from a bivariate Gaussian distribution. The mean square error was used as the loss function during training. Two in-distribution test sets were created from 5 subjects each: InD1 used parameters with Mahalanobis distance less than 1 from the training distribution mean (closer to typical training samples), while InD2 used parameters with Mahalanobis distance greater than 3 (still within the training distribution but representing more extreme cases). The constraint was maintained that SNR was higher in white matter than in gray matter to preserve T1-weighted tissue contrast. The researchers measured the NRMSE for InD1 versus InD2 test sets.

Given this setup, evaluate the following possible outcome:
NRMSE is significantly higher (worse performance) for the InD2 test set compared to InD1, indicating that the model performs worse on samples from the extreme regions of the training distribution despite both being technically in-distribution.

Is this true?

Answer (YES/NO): YES